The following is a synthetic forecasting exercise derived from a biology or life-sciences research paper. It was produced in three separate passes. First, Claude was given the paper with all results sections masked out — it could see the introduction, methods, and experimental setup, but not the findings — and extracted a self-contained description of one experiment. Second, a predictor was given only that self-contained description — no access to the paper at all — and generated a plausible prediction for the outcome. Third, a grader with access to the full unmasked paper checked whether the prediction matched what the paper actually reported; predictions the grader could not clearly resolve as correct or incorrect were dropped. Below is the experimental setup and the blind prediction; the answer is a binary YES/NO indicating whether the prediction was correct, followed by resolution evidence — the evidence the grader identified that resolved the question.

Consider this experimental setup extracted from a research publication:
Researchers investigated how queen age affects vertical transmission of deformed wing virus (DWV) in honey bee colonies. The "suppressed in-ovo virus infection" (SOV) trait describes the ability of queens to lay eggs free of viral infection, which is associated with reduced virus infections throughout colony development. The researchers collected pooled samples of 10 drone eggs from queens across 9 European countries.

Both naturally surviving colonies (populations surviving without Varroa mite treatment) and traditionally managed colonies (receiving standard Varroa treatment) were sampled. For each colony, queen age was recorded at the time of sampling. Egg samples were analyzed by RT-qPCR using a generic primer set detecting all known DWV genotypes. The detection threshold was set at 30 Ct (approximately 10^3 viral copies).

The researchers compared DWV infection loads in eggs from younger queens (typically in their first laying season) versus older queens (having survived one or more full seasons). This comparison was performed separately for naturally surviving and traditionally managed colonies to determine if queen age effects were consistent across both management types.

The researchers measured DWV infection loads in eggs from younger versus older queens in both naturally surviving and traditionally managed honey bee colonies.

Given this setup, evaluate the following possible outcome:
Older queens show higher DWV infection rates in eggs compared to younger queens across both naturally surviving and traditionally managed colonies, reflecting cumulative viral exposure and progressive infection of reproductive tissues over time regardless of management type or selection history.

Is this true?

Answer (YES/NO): NO